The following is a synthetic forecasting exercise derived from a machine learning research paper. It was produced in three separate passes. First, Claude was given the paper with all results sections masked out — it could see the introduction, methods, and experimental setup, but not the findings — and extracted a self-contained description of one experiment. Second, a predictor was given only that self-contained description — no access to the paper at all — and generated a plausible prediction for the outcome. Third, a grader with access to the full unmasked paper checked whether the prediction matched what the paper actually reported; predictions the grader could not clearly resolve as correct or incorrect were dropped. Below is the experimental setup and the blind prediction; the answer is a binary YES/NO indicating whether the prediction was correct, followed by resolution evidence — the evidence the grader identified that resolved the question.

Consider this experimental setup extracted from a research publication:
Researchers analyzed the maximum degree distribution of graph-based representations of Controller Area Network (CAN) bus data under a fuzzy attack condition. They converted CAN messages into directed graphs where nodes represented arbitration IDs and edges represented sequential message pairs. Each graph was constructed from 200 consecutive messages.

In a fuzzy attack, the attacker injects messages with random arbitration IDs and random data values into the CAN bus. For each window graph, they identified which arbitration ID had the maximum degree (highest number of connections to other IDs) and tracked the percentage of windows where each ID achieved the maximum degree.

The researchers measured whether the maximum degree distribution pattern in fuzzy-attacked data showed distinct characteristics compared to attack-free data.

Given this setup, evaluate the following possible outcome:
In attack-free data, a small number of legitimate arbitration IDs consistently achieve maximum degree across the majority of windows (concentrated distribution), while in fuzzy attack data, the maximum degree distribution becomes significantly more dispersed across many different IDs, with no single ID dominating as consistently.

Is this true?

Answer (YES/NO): NO